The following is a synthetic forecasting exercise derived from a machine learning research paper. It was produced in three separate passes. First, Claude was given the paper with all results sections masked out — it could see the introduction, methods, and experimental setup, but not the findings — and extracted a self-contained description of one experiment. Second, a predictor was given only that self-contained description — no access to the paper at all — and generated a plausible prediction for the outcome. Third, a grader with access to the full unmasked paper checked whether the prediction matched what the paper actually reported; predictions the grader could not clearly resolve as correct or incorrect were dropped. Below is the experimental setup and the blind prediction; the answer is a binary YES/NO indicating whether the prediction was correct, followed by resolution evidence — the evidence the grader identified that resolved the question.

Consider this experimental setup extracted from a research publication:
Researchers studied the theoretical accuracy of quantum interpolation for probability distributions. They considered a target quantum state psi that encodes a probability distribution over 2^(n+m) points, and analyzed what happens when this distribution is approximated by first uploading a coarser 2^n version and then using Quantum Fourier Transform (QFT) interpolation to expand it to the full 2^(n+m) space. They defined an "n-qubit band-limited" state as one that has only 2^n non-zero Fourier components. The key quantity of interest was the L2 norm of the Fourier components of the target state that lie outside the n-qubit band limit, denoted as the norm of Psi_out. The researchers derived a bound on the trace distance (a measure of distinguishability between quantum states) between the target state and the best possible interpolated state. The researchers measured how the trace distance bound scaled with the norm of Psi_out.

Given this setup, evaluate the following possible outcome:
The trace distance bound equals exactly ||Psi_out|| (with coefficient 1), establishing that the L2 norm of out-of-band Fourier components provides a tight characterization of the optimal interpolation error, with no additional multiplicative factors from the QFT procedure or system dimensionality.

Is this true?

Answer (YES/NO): NO